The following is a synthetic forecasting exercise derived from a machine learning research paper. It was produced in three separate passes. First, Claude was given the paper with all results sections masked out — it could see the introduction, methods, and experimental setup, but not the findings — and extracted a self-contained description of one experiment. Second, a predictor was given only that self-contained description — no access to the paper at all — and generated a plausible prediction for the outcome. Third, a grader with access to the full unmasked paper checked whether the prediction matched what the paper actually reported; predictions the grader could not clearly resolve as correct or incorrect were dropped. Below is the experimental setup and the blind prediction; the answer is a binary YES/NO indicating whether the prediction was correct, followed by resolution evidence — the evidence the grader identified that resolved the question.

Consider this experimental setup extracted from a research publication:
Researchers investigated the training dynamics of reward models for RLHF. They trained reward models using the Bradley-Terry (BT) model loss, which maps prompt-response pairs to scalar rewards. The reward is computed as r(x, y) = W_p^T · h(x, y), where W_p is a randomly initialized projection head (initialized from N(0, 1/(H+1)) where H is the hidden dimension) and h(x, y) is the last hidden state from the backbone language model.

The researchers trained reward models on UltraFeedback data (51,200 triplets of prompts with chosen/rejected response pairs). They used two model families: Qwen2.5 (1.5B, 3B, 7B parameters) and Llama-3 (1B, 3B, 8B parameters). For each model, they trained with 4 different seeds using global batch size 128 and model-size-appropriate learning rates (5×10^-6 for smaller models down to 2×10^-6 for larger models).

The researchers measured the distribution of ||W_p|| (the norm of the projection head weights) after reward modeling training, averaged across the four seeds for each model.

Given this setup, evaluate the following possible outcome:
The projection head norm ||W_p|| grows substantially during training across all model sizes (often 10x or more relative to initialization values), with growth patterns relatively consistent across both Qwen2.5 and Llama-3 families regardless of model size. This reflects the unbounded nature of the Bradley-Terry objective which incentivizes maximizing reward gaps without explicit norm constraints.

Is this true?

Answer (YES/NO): NO